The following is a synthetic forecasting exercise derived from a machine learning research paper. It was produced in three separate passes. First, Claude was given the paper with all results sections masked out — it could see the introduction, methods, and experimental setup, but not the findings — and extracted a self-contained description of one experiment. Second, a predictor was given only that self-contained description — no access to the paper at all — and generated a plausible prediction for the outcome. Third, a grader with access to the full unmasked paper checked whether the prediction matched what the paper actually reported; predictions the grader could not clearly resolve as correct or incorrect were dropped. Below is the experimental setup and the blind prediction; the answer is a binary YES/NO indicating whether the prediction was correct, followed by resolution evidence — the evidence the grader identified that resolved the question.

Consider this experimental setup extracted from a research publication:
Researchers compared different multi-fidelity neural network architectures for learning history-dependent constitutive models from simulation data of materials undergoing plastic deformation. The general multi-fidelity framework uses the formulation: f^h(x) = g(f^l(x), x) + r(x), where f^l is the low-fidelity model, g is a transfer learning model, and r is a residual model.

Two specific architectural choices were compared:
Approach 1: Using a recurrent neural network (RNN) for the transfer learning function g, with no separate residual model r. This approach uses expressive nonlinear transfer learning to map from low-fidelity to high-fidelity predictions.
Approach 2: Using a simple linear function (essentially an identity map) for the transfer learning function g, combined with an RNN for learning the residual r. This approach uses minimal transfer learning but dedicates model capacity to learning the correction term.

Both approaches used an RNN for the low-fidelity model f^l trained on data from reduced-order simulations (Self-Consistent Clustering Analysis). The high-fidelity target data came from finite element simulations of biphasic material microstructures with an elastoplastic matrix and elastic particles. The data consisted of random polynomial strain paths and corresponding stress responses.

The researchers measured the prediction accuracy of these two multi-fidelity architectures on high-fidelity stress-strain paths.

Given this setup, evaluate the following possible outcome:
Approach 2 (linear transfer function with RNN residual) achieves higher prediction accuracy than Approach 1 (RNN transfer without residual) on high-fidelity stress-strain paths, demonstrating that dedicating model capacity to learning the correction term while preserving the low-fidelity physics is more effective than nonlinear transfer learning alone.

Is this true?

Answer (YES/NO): YES